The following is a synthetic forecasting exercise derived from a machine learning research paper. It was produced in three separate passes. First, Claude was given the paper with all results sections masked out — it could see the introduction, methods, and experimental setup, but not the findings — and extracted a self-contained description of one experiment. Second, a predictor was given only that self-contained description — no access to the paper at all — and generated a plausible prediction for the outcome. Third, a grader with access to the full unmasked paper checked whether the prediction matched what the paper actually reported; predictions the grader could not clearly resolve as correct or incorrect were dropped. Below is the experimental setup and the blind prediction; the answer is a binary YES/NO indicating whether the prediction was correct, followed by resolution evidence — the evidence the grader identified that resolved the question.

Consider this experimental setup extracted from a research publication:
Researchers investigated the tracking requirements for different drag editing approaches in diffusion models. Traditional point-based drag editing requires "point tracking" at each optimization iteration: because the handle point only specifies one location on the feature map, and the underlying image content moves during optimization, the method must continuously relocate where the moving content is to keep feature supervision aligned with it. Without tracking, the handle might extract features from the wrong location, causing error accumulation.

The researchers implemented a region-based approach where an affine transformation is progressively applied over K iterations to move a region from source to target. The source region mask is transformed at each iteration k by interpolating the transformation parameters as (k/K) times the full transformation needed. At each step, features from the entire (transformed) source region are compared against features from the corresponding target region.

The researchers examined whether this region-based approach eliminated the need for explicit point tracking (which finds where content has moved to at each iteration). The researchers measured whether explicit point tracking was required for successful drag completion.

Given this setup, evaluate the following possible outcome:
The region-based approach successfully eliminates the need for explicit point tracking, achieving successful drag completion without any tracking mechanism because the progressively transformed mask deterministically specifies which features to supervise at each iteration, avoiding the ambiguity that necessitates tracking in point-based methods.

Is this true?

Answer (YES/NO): YES